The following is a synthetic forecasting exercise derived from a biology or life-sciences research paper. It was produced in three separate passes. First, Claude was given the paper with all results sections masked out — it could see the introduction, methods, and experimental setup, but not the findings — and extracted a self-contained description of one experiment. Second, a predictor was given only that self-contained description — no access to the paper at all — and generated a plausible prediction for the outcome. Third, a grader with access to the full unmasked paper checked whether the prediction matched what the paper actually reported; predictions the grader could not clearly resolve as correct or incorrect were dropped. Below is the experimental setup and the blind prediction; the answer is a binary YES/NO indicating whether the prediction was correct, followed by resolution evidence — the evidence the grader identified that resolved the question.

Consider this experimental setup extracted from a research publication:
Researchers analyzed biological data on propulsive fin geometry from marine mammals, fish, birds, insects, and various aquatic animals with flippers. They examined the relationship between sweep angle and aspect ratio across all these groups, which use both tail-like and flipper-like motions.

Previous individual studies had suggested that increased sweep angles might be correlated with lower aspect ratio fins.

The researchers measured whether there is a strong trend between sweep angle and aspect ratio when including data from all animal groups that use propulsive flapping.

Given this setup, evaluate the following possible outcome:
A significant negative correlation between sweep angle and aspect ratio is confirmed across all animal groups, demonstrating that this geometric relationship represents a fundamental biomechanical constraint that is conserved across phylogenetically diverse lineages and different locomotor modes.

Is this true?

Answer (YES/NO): NO